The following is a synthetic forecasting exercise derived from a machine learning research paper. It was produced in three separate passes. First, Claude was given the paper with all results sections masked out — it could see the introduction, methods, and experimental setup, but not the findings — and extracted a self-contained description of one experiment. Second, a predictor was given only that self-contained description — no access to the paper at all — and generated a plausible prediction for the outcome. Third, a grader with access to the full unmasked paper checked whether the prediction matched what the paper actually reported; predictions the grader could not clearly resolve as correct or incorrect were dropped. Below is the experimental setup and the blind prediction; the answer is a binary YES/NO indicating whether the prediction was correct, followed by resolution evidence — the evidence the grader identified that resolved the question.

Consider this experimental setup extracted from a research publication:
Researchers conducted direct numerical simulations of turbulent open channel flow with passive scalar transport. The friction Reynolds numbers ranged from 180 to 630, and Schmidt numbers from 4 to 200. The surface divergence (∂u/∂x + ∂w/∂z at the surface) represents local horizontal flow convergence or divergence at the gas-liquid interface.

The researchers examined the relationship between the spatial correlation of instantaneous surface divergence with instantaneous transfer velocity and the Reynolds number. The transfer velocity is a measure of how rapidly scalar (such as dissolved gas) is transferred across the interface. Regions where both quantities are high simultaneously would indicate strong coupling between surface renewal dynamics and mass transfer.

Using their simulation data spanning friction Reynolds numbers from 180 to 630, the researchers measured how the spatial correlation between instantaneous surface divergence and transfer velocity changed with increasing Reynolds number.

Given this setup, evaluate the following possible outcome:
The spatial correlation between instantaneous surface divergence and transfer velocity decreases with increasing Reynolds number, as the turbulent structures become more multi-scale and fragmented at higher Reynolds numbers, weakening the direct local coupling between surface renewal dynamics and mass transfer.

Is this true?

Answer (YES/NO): NO